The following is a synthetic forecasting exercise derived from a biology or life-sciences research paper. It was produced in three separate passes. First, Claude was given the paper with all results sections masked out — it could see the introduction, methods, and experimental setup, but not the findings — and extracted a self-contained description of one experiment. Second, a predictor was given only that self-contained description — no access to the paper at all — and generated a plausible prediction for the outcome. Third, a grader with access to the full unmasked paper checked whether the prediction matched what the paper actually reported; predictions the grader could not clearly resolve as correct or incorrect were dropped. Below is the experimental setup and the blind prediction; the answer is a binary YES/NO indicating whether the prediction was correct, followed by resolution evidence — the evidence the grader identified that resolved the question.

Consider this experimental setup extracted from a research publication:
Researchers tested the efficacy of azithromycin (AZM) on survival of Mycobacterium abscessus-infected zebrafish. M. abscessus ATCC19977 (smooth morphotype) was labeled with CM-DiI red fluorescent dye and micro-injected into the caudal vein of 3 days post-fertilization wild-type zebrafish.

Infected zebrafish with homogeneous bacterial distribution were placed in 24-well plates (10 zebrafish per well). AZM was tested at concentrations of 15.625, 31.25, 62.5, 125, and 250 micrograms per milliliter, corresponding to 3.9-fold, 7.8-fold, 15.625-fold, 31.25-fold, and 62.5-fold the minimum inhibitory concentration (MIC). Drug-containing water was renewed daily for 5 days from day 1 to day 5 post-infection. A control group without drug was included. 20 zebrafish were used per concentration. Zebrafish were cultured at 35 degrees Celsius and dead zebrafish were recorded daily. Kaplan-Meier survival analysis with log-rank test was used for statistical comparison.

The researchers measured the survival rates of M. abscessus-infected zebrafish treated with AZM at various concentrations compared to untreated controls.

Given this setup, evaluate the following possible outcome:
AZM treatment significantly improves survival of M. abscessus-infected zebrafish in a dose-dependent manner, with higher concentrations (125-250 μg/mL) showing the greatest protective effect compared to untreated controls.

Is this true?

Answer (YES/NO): YES